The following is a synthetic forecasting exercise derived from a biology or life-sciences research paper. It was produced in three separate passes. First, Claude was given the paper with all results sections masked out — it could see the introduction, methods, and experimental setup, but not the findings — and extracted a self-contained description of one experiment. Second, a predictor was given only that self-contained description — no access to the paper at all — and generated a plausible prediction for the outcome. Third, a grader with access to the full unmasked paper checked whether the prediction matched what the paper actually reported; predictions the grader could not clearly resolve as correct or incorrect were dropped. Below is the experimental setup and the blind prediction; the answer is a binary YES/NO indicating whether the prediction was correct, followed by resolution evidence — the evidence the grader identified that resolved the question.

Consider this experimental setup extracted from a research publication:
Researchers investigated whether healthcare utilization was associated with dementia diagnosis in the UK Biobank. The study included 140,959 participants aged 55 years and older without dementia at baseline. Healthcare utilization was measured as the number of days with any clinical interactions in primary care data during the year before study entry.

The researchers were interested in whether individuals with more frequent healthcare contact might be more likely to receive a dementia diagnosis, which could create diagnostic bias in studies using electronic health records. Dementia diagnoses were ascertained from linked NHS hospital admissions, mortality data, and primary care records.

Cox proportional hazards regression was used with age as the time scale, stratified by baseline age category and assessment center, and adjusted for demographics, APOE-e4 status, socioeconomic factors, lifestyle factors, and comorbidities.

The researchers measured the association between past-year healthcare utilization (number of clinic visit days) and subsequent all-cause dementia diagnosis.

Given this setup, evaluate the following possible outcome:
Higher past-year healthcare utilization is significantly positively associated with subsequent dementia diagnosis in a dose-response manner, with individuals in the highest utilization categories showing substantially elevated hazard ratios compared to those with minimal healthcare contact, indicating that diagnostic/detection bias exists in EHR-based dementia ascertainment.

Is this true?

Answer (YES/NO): NO